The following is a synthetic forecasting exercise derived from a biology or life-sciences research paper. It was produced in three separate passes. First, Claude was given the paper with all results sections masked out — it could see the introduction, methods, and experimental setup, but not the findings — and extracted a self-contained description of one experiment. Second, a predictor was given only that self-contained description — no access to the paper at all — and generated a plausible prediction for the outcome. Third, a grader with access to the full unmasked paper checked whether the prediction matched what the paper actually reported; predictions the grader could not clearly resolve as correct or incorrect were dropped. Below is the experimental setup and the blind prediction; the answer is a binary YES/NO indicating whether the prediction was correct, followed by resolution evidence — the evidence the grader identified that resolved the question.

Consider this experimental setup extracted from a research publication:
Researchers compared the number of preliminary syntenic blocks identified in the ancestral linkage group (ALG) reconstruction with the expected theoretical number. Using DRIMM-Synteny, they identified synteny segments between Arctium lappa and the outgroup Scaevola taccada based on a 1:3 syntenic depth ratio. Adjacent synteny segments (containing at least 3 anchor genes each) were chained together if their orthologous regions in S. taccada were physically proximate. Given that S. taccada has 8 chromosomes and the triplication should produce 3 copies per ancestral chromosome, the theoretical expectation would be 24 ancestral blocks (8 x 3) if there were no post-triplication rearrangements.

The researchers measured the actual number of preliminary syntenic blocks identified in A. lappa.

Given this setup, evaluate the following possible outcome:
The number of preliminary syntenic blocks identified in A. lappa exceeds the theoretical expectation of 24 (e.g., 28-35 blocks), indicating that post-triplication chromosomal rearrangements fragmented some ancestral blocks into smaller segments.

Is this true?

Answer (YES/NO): NO